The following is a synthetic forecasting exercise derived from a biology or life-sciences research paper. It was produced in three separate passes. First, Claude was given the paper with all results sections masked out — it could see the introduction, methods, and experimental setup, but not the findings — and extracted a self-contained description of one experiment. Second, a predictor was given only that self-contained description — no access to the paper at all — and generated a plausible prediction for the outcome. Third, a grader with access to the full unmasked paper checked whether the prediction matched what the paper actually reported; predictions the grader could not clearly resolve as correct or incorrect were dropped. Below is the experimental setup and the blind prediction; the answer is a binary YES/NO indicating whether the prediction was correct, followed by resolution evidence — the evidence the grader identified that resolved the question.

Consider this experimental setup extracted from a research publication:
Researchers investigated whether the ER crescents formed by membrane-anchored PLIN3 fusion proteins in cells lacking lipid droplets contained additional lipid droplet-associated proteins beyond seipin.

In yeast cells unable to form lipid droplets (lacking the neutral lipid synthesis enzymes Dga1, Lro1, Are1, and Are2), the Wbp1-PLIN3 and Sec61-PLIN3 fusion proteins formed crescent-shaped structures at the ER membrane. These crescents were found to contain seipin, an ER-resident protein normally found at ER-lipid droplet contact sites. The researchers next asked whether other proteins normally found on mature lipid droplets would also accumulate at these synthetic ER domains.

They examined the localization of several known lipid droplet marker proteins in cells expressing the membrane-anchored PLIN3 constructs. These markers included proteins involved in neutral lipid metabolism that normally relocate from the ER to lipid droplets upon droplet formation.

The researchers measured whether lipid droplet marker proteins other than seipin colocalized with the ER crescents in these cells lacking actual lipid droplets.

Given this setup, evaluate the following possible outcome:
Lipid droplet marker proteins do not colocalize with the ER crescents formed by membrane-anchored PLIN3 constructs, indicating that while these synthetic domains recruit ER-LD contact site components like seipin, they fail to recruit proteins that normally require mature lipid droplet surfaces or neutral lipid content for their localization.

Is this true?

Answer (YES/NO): NO